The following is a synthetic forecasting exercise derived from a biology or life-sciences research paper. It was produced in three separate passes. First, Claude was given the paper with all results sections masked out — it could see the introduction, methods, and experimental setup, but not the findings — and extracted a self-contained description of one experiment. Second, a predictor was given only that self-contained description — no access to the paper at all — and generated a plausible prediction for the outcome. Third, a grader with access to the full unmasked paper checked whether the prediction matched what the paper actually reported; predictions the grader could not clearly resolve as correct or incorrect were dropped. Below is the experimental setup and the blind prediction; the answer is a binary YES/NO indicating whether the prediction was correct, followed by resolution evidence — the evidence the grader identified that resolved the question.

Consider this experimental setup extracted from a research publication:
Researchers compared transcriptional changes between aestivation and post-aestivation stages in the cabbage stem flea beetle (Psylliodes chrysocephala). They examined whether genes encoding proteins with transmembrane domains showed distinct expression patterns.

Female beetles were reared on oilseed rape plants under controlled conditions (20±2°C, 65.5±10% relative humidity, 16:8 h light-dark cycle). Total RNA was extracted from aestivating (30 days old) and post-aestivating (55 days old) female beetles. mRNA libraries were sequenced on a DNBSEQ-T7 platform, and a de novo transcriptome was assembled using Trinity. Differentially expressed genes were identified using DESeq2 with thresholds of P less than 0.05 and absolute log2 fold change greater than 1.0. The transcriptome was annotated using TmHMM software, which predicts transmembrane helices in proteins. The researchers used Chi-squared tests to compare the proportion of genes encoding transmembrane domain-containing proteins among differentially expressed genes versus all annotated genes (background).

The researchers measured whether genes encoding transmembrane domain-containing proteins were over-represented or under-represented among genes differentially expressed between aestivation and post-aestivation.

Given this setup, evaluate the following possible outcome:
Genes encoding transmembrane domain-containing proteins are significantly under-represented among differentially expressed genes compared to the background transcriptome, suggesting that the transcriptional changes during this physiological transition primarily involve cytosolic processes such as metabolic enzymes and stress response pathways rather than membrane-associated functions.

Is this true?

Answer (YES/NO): NO